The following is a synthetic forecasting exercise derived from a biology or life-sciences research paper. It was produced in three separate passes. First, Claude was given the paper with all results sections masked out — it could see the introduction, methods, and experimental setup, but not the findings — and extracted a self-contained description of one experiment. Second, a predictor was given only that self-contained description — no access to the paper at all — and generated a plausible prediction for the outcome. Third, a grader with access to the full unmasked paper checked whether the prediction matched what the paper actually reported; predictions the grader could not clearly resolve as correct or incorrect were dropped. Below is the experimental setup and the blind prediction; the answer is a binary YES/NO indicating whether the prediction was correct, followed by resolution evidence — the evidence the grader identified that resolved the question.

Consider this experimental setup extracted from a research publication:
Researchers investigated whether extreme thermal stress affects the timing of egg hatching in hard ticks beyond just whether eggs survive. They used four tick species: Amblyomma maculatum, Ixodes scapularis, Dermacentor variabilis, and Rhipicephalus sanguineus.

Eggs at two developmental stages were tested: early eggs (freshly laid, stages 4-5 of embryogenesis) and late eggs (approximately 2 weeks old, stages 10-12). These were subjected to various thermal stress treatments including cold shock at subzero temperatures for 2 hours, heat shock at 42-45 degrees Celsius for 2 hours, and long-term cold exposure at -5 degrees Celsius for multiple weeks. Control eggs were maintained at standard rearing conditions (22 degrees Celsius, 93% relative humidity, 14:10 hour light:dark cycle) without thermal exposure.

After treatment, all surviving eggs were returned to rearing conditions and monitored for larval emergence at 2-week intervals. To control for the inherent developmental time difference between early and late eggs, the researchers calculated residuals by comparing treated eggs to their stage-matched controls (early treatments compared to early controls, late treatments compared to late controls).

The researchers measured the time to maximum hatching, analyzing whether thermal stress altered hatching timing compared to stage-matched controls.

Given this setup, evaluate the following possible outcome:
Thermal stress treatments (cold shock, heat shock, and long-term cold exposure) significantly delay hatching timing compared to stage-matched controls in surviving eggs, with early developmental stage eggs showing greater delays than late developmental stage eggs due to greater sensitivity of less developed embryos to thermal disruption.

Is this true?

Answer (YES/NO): NO